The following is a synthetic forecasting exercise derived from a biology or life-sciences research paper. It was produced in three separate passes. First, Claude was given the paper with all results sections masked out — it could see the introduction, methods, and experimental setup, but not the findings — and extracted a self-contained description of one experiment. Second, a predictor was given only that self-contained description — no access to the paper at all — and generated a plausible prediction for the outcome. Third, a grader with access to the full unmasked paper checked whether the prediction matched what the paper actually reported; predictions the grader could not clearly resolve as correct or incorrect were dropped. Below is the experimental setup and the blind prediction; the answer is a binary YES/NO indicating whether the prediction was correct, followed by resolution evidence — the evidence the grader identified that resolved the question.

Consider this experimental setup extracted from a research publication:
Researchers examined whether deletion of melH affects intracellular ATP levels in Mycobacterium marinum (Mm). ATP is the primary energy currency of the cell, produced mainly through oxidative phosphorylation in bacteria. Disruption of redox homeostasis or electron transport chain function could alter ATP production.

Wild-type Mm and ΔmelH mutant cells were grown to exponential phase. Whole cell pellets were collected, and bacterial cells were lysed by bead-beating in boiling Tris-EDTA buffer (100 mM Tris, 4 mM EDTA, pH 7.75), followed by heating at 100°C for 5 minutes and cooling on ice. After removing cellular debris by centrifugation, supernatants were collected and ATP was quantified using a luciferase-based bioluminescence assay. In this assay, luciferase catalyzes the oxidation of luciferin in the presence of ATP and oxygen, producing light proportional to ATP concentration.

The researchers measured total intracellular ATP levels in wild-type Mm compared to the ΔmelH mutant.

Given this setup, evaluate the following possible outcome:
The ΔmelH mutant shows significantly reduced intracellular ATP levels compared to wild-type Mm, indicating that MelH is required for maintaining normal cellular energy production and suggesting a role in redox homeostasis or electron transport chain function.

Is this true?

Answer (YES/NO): YES